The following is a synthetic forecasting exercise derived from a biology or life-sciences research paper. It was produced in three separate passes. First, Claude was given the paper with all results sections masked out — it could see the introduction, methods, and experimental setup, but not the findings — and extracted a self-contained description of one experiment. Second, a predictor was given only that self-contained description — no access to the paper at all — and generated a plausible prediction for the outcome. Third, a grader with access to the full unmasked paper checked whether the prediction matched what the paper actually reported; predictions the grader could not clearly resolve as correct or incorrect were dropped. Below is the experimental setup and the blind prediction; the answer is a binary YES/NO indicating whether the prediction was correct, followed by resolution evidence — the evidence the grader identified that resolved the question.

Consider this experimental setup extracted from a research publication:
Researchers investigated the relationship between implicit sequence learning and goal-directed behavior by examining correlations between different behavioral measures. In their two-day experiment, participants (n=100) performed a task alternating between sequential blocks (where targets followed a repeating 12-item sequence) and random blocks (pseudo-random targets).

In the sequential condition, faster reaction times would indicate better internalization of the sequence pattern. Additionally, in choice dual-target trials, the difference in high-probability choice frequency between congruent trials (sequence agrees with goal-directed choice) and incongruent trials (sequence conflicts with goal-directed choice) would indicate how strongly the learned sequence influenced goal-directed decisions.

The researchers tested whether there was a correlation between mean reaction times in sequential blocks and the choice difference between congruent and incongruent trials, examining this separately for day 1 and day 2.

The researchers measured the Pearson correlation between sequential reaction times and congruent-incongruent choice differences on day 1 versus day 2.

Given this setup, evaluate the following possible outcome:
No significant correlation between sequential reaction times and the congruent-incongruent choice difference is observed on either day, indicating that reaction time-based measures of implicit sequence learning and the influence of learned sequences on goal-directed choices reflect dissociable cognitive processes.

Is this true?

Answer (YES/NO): NO